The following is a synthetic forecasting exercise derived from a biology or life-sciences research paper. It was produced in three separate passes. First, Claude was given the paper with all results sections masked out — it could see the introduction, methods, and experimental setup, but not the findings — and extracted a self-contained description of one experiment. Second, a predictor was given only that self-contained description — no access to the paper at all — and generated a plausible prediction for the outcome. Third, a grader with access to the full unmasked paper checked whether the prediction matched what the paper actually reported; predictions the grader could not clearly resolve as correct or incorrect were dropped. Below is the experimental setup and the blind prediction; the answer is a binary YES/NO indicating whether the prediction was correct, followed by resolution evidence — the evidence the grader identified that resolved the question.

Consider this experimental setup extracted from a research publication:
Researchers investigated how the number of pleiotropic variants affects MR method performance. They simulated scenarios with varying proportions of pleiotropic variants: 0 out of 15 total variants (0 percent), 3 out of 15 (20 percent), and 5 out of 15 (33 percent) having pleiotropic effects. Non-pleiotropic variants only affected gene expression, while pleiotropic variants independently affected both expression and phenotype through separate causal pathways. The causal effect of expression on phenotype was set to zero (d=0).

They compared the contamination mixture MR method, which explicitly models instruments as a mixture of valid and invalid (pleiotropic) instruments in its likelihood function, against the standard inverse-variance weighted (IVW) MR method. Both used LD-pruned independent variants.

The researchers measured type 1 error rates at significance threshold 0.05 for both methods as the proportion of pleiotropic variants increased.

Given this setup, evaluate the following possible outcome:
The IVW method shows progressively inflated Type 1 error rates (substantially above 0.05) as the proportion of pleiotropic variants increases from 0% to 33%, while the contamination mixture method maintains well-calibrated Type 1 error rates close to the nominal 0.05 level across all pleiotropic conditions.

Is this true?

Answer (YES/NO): NO